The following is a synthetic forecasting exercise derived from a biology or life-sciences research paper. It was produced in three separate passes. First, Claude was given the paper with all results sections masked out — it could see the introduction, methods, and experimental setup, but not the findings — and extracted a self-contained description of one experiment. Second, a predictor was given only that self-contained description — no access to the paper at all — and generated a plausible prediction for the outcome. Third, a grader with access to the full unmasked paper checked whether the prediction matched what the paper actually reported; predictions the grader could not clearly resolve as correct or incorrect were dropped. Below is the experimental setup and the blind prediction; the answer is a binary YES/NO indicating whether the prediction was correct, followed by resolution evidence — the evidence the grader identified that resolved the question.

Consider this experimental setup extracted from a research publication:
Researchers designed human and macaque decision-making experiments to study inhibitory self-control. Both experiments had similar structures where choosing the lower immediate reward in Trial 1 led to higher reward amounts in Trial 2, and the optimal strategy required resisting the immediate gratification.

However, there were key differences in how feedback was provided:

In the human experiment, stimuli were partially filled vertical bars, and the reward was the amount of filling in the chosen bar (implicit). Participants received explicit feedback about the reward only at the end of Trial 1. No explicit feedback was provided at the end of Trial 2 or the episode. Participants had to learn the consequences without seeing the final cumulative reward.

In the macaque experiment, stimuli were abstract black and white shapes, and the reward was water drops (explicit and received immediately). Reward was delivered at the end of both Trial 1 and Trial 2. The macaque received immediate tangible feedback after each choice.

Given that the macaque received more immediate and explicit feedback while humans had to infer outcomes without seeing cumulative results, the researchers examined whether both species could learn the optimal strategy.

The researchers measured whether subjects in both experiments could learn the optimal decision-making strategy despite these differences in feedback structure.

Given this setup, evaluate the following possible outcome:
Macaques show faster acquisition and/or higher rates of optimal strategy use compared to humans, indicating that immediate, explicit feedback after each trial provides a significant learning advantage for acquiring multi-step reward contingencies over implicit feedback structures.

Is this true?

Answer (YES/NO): NO